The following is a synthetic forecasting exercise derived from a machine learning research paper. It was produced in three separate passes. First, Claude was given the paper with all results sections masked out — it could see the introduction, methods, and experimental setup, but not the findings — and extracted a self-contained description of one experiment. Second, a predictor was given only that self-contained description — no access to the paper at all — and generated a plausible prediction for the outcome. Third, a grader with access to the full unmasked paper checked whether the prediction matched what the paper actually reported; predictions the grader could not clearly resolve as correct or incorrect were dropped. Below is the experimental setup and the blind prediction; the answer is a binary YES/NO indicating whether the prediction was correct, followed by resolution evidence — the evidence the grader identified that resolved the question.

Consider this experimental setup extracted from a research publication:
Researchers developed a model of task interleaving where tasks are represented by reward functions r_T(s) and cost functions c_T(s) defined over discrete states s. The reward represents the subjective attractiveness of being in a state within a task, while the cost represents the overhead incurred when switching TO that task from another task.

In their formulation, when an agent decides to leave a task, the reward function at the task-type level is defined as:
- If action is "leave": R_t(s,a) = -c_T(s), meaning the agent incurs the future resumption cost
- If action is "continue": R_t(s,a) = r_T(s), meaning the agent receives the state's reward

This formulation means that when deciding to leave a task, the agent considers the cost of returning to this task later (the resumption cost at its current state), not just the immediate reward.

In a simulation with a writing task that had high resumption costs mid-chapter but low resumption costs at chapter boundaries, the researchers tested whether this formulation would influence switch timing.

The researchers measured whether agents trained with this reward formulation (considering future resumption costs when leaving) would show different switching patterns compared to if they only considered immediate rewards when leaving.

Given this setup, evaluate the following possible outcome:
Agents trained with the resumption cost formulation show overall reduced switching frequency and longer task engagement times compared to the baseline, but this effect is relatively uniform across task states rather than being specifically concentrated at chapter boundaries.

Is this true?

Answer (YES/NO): NO